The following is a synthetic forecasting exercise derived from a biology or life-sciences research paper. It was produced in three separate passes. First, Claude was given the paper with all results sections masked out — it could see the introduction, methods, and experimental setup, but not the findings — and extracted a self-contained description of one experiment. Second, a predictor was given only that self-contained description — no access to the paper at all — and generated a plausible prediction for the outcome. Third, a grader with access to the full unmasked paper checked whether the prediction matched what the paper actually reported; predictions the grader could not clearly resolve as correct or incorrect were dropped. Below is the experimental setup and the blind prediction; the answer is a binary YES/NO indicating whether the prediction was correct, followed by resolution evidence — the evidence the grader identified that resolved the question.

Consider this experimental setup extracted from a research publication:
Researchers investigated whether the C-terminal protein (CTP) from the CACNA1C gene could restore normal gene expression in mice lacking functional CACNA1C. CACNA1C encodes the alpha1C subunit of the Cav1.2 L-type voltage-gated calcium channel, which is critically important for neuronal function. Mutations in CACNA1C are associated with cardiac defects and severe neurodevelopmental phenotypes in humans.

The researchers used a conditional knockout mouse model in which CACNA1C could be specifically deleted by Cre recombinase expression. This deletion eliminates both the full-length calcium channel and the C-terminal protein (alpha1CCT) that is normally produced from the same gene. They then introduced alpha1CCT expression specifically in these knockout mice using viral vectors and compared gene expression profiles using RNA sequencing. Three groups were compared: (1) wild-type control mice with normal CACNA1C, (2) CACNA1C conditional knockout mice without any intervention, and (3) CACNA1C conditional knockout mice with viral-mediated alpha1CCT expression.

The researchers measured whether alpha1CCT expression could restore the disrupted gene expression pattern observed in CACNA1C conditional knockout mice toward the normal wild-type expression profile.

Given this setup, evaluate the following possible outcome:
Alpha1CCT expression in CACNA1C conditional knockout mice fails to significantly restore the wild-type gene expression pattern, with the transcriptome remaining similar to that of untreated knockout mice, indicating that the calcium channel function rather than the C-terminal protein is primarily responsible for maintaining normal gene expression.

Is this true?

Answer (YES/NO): NO